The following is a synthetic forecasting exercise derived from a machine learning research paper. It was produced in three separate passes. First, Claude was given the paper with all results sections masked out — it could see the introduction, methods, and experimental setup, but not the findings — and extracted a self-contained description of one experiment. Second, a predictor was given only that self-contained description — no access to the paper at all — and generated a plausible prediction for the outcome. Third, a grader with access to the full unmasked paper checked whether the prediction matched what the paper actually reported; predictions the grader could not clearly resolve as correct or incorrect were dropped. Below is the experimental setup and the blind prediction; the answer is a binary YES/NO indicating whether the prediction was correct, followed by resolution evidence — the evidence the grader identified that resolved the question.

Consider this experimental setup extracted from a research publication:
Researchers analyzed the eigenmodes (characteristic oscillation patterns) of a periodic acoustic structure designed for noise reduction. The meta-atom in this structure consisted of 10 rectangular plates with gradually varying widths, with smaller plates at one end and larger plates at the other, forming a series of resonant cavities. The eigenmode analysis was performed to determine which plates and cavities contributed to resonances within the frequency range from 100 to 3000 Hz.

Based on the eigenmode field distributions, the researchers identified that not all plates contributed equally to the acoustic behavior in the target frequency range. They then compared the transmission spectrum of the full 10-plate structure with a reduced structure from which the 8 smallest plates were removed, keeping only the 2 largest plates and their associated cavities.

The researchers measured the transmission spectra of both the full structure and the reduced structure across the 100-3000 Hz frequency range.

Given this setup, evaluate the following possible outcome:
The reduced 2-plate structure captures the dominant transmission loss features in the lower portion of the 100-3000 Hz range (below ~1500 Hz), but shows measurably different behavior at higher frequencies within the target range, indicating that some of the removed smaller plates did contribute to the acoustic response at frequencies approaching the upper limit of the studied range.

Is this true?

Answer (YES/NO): NO